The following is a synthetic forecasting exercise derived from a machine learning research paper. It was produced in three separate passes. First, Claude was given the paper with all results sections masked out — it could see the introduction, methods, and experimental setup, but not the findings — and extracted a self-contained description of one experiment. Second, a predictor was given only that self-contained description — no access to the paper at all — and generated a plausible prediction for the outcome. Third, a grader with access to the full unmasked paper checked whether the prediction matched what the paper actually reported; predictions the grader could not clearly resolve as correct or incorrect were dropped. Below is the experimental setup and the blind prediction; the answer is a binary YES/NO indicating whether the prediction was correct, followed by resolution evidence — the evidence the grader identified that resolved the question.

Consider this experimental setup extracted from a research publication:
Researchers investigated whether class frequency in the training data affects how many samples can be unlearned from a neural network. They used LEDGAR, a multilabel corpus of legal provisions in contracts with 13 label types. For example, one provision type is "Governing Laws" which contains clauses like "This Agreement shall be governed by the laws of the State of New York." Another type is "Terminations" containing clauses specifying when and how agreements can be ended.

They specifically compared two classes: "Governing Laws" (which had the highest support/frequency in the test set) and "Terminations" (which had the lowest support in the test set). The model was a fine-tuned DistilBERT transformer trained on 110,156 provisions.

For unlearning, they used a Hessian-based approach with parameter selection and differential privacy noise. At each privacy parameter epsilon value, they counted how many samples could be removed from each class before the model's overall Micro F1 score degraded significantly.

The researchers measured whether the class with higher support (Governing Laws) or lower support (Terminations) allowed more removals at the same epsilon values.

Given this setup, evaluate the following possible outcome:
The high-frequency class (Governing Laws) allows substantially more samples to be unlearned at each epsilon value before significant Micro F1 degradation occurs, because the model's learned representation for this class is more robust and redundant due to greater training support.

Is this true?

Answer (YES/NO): NO